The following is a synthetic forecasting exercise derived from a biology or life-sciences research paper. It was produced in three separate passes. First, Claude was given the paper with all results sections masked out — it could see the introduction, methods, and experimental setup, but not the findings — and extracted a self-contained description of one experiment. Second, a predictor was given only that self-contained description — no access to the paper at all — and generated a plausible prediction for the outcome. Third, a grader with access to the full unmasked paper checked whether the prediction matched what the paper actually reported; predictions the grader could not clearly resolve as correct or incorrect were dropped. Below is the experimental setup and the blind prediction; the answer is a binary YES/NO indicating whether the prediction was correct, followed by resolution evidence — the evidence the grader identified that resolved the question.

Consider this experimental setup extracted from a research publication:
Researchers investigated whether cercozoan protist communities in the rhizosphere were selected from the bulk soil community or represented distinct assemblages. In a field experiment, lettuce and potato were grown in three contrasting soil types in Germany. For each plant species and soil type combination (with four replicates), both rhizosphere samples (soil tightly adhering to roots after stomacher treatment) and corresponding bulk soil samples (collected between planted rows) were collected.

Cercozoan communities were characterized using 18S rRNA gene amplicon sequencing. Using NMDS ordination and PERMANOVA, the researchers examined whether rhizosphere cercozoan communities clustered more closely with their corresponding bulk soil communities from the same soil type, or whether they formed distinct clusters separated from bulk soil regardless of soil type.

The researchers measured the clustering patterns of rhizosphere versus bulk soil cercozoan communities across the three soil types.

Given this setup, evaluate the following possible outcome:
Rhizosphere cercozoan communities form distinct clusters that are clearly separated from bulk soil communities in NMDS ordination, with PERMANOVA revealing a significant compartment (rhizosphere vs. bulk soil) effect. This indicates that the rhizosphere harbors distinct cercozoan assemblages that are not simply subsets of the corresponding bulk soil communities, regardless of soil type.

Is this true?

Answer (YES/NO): YES